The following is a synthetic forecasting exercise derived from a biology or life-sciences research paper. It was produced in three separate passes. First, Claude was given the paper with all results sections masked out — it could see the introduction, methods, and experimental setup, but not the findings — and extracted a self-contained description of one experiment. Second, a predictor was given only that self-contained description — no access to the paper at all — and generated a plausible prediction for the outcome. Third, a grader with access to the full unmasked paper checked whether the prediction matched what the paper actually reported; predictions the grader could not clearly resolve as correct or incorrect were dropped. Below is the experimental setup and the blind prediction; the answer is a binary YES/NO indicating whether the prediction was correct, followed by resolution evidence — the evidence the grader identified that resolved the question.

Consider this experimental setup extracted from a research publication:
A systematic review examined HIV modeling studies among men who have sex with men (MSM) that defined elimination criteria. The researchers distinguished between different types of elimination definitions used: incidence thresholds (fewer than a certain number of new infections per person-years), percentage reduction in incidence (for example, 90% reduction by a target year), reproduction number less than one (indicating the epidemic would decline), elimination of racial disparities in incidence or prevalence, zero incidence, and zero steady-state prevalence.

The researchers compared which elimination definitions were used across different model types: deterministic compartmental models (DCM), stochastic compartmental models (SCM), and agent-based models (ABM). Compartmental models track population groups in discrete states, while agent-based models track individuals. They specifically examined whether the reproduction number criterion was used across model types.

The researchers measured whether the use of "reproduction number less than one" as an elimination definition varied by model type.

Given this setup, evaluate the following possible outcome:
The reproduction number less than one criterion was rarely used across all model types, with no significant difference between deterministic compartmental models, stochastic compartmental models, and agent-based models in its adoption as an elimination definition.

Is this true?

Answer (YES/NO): NO